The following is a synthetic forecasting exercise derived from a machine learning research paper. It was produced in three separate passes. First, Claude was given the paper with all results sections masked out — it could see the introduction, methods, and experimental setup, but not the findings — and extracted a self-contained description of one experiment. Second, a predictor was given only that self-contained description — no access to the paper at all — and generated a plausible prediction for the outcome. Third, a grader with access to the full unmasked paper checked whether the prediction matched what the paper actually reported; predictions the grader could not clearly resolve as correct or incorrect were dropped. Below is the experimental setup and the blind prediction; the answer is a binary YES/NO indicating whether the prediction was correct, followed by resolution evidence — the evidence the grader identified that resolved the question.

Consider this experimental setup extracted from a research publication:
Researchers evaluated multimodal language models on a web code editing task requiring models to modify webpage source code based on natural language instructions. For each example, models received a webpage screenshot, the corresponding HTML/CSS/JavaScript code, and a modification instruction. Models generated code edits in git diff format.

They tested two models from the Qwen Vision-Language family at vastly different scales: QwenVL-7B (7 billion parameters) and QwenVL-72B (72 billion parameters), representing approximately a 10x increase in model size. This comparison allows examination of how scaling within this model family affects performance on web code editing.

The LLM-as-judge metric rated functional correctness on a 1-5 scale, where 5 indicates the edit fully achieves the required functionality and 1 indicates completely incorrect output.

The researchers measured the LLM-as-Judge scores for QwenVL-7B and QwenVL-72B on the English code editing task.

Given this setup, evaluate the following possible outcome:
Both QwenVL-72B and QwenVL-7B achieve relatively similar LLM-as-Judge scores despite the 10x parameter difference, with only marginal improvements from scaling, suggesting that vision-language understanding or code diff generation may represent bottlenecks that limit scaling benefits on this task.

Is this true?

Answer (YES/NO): NO